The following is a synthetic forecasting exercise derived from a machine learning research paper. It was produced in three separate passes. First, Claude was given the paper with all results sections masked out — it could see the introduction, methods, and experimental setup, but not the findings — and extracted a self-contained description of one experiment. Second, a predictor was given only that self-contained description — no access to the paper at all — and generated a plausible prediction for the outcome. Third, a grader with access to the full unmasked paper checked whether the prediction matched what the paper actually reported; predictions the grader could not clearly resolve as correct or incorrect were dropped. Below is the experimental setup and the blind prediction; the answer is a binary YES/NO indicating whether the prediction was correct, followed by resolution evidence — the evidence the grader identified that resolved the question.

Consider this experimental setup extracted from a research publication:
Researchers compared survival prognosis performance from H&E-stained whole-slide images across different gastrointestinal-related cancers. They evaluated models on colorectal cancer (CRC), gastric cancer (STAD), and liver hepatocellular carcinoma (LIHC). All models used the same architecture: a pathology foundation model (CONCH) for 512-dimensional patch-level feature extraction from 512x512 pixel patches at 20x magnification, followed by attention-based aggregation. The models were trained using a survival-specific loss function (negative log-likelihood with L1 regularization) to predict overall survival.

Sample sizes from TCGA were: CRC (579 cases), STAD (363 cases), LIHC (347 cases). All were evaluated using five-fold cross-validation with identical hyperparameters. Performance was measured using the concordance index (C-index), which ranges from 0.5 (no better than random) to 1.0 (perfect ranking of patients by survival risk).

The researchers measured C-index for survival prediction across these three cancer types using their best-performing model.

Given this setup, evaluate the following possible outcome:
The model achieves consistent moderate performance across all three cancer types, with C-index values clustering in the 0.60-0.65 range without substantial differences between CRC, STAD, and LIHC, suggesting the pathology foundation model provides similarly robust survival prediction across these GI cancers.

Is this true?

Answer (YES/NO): NO